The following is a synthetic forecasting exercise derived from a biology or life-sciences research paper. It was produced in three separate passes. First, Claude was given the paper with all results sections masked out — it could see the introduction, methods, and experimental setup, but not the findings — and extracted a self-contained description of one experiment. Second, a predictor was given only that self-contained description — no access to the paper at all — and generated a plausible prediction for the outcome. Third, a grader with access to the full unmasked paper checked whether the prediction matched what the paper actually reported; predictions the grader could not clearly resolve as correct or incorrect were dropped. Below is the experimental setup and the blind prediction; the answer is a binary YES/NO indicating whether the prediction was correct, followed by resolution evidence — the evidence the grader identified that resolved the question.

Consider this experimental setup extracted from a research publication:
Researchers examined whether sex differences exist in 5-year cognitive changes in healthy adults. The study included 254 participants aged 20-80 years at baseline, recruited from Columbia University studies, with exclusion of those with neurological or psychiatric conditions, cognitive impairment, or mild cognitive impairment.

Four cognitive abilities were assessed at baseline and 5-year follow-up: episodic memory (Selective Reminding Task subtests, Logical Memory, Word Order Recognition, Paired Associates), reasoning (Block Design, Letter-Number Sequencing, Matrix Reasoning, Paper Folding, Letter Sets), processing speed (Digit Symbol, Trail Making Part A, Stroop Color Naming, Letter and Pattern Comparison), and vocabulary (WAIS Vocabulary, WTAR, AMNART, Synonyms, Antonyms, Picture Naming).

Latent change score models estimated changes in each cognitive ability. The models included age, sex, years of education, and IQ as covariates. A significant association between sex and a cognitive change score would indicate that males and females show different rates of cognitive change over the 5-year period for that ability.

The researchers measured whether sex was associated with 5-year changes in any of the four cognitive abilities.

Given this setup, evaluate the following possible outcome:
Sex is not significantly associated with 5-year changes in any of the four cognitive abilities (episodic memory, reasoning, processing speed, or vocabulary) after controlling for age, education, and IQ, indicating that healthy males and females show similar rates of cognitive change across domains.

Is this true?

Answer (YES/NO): YES